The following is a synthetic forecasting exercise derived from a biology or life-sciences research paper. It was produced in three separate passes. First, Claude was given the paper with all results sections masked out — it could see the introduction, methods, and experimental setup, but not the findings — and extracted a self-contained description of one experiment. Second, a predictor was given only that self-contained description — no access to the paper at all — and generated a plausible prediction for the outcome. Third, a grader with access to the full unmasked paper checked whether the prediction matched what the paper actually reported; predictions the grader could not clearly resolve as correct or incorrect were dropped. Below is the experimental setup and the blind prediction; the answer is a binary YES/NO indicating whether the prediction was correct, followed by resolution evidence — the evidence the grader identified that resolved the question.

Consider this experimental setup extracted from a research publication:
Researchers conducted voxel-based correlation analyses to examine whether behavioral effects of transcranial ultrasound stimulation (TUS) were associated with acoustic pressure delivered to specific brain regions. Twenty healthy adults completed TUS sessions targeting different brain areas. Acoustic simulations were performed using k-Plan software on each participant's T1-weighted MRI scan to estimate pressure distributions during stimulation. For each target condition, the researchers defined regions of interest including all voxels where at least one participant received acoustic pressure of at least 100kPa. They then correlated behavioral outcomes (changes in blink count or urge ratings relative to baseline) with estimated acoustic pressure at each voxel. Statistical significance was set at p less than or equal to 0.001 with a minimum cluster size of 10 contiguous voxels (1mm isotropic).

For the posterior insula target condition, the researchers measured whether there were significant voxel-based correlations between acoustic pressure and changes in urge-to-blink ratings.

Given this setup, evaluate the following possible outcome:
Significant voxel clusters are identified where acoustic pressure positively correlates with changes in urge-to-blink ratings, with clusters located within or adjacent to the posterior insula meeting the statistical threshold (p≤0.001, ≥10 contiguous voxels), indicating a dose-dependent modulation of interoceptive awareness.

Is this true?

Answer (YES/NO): NO